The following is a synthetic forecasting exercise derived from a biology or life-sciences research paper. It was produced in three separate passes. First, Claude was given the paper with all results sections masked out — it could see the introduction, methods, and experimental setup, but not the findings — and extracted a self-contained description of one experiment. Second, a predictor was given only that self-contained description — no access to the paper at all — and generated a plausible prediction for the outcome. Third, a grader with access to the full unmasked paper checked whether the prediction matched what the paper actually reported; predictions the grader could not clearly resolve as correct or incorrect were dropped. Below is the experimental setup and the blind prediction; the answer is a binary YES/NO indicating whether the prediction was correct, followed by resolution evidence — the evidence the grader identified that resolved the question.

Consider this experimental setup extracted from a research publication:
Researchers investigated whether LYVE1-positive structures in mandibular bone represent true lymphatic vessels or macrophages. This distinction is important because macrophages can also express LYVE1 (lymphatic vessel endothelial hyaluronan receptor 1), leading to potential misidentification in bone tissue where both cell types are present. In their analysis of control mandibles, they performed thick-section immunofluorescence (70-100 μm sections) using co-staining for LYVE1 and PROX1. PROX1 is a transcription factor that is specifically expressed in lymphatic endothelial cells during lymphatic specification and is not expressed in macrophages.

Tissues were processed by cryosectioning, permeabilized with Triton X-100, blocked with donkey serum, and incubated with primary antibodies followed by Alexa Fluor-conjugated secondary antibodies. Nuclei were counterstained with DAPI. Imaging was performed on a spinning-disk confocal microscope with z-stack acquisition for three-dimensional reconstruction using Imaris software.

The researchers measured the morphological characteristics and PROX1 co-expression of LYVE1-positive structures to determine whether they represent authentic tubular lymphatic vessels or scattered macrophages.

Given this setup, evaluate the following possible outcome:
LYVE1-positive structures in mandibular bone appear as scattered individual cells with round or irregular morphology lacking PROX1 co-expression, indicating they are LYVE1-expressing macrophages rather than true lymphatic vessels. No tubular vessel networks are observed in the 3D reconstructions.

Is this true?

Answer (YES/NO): NO